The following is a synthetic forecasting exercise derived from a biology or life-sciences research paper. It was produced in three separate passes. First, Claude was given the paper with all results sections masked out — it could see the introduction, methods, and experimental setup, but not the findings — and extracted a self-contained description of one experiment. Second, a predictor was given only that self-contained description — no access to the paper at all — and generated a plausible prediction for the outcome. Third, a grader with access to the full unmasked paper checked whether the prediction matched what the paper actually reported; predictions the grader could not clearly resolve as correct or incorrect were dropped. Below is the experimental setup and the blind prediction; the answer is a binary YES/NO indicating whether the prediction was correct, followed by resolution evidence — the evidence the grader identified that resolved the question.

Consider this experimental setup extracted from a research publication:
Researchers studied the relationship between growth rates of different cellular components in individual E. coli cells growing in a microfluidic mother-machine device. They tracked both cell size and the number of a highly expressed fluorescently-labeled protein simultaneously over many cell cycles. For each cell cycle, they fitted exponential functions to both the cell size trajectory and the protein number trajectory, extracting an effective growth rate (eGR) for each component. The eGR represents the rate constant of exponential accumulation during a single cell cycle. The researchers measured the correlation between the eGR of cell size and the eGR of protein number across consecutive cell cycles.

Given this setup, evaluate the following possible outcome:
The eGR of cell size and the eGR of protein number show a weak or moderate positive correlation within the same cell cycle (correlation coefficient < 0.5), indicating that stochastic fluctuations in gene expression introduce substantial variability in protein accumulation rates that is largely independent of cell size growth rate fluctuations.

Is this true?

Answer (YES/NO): NO